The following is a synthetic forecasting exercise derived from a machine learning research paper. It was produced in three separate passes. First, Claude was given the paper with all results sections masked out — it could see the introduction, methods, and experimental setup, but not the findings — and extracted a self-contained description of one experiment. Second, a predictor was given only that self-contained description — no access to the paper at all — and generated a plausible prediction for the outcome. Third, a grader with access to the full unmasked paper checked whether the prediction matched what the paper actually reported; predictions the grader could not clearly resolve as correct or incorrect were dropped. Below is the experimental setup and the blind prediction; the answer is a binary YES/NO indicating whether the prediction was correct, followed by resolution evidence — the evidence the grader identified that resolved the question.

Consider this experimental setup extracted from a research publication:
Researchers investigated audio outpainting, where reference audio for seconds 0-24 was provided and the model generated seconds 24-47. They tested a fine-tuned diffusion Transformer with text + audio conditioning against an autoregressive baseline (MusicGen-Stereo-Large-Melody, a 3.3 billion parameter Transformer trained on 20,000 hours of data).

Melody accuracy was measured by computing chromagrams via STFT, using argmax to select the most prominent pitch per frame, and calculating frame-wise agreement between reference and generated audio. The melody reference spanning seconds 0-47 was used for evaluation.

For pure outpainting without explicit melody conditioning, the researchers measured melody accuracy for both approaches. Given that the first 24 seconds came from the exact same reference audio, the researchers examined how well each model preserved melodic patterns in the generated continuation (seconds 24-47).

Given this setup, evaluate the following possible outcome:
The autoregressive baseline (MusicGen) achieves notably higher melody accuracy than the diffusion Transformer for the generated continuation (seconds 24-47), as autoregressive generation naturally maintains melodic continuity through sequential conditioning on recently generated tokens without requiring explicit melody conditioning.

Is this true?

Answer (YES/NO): YES